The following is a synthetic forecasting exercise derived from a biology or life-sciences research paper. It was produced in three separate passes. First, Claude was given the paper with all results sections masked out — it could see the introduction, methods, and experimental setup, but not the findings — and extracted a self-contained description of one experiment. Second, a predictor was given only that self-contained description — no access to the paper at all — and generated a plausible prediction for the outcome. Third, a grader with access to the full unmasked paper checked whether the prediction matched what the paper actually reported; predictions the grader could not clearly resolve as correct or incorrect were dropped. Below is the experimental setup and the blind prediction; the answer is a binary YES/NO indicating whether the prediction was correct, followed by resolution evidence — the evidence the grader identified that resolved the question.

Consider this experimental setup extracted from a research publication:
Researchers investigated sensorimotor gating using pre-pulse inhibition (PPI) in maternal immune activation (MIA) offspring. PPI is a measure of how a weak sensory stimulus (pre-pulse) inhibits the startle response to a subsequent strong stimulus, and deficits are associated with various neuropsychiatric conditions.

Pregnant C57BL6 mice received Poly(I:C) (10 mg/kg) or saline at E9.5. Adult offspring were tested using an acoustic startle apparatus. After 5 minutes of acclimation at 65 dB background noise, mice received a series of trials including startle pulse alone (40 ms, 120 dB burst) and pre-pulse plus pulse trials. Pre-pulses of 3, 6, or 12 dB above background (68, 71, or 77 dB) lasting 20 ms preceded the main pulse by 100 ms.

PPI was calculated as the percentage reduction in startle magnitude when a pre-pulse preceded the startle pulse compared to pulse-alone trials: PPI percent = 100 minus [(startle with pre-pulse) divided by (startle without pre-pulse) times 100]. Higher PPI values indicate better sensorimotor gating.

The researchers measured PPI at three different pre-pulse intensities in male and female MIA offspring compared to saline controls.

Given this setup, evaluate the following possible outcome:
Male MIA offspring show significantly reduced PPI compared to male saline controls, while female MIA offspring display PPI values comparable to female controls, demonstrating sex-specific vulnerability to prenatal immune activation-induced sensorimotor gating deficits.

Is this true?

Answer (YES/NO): NO